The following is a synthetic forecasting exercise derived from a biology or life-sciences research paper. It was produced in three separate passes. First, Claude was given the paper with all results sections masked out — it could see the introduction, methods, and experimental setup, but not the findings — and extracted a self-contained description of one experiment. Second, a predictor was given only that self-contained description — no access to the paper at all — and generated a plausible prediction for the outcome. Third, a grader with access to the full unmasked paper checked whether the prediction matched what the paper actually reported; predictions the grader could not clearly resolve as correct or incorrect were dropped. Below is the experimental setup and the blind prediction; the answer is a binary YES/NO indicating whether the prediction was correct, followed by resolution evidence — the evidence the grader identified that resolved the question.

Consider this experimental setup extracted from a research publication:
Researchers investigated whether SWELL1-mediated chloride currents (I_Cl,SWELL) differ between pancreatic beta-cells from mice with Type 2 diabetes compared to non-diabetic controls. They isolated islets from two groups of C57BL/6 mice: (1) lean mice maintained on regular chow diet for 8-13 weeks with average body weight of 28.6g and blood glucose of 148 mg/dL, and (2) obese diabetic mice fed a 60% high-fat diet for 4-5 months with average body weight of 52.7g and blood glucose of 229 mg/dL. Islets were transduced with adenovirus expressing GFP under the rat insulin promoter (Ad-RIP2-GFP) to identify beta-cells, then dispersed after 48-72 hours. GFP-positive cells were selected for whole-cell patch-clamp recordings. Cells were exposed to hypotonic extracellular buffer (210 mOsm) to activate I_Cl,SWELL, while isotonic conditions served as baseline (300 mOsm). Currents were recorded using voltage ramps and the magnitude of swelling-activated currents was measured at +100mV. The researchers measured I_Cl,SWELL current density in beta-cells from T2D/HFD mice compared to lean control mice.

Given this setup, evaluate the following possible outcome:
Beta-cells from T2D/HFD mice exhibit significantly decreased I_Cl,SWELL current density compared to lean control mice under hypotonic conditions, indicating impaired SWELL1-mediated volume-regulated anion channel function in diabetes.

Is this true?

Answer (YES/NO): YES